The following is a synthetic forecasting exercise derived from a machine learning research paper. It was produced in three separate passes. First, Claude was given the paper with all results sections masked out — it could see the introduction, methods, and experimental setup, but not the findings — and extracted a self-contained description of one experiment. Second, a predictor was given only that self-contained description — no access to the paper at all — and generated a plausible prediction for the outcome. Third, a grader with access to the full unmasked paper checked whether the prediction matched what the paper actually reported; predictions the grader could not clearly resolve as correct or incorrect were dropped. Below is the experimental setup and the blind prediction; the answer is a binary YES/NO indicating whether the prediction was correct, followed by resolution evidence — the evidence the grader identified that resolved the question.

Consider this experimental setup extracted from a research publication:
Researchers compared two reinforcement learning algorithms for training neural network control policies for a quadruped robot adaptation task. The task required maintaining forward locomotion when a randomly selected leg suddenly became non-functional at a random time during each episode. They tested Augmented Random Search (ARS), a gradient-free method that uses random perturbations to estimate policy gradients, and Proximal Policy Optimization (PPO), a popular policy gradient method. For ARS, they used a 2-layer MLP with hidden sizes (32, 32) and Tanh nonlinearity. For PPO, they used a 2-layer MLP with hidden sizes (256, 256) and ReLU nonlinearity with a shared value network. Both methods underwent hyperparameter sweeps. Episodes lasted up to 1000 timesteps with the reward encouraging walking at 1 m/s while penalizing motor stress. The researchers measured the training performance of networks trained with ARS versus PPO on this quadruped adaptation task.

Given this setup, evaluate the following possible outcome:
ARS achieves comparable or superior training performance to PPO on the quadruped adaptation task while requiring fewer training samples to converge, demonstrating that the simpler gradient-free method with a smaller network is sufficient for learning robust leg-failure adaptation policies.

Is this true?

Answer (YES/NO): NO